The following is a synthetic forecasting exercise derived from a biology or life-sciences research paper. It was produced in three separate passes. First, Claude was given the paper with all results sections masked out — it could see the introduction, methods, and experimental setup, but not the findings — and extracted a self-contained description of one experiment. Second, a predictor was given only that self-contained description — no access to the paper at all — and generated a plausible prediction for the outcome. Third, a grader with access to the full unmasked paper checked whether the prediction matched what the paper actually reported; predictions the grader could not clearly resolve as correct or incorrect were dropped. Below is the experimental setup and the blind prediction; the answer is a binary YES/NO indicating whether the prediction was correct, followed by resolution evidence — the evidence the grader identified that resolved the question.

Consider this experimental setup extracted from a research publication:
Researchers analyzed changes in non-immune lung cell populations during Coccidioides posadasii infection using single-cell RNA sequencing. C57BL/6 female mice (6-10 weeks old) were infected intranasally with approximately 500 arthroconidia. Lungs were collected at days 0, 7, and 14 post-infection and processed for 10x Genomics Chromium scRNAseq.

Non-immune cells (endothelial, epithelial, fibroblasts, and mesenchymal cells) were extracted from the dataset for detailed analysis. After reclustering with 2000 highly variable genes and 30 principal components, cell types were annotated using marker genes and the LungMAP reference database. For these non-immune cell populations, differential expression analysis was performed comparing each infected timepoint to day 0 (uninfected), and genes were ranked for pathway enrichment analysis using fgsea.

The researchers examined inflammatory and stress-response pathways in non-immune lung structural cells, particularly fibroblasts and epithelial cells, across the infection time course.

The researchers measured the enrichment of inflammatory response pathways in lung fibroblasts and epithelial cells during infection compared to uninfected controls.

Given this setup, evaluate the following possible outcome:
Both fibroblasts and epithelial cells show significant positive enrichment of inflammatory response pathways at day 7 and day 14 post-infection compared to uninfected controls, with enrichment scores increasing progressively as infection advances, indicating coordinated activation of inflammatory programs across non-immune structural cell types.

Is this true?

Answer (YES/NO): NO